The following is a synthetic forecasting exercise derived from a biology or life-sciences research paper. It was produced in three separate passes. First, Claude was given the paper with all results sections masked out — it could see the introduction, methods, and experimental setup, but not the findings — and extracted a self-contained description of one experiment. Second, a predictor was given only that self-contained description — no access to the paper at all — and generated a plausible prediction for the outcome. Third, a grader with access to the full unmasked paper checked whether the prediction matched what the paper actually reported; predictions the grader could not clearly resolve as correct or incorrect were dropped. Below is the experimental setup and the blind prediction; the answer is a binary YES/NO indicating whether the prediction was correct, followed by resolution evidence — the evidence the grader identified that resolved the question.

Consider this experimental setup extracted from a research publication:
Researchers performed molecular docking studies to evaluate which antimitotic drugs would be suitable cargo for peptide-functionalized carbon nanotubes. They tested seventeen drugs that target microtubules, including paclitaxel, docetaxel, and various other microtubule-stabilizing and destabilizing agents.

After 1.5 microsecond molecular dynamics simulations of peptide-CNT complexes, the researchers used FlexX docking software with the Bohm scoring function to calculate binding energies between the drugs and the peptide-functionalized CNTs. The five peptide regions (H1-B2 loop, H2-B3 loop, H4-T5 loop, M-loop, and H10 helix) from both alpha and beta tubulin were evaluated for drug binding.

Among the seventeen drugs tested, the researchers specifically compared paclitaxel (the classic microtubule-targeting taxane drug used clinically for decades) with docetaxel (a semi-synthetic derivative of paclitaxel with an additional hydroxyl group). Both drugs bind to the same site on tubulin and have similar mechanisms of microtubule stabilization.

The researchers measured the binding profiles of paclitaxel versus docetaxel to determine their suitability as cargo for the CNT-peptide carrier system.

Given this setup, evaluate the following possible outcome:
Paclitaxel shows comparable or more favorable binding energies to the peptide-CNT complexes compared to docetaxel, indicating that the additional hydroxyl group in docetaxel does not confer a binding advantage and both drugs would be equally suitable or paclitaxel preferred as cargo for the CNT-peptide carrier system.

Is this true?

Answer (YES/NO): NO